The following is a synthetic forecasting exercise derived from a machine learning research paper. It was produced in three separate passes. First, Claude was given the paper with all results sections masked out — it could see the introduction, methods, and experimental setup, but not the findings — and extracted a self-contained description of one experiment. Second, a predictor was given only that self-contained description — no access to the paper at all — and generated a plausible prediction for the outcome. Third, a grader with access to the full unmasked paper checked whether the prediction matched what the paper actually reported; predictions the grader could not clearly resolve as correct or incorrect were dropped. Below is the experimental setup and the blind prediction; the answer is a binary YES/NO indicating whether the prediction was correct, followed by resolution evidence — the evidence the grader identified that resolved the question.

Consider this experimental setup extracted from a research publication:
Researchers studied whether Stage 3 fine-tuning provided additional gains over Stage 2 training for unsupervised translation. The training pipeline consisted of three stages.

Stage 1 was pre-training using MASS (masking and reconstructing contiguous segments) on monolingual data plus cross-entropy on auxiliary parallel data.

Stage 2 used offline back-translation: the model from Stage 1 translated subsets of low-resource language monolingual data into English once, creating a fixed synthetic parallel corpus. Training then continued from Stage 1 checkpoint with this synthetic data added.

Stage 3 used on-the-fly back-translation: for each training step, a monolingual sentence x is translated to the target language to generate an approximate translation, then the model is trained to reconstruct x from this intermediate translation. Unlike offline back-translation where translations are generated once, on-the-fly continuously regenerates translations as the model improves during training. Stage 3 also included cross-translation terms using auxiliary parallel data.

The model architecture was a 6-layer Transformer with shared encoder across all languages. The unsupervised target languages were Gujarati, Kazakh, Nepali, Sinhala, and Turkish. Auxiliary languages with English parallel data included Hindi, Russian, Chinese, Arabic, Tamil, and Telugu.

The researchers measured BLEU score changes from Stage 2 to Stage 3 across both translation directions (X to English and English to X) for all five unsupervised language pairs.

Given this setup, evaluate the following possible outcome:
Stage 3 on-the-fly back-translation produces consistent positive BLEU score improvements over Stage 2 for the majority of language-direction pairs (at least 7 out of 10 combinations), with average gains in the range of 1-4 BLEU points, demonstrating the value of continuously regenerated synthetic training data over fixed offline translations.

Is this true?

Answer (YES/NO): NO